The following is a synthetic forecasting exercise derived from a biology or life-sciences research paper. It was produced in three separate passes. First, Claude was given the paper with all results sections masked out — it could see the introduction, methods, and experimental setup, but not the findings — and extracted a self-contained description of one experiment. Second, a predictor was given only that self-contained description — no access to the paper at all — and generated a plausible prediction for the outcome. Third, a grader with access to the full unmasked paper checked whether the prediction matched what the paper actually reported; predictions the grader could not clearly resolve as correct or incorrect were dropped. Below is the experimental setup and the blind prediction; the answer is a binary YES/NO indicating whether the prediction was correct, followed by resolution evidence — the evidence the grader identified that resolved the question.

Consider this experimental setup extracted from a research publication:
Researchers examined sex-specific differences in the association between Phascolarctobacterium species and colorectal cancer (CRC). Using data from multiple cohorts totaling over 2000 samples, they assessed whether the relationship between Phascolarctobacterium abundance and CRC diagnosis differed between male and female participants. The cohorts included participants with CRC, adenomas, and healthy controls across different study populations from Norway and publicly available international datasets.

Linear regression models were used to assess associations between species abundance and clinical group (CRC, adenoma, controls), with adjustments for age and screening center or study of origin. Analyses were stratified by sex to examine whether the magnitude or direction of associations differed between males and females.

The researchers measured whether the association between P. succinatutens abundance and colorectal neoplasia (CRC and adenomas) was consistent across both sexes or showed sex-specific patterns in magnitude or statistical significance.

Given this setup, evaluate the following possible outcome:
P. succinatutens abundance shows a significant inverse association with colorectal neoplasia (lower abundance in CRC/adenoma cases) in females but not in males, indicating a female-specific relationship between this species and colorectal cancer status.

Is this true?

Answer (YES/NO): NO